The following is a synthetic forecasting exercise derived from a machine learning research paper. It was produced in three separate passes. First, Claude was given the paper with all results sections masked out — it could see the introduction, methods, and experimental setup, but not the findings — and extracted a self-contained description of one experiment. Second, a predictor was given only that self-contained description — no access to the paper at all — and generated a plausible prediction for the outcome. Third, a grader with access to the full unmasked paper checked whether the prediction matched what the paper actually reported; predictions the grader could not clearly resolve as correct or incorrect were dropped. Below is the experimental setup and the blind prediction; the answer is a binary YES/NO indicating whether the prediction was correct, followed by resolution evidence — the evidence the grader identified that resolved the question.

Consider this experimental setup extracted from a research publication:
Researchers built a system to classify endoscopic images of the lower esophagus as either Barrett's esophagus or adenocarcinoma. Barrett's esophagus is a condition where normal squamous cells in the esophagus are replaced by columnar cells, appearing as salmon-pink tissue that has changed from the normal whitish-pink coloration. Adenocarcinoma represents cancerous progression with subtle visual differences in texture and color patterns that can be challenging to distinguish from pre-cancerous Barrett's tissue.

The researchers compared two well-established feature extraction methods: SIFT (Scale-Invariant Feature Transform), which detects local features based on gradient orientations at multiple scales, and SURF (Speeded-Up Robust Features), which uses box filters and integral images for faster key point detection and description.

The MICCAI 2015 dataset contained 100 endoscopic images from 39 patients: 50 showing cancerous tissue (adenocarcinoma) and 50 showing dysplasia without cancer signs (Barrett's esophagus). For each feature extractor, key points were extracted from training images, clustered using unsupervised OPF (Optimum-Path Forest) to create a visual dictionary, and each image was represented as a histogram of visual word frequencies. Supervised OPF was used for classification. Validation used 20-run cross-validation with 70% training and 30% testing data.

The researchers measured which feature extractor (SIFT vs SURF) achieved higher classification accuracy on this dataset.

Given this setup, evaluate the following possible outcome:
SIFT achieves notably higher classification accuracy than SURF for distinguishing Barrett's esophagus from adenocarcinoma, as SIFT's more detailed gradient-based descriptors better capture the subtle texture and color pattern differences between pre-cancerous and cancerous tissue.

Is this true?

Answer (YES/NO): NO